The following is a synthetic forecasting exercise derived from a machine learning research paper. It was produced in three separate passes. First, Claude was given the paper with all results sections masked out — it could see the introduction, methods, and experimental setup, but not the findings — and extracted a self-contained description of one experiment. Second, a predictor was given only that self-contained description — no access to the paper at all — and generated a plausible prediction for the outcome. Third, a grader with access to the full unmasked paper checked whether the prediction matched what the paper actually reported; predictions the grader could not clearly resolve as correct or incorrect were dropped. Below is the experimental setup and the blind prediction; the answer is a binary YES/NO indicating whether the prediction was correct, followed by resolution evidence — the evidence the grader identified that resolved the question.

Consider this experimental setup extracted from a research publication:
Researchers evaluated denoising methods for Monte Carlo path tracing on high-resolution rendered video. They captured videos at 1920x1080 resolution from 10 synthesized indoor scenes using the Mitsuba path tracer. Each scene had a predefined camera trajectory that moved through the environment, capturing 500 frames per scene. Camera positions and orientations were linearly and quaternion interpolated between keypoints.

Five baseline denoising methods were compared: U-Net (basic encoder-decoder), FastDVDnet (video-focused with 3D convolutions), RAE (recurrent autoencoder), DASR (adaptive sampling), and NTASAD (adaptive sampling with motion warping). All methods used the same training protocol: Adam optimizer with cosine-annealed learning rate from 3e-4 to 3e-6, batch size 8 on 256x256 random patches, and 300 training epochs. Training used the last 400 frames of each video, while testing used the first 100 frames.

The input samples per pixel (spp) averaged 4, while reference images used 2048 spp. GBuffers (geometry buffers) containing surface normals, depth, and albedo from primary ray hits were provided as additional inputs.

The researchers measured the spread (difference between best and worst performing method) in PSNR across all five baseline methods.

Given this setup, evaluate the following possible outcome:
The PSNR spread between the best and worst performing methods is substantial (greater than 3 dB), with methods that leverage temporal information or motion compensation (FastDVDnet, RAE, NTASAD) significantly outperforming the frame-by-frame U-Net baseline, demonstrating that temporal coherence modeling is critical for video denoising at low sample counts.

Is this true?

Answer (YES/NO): NO